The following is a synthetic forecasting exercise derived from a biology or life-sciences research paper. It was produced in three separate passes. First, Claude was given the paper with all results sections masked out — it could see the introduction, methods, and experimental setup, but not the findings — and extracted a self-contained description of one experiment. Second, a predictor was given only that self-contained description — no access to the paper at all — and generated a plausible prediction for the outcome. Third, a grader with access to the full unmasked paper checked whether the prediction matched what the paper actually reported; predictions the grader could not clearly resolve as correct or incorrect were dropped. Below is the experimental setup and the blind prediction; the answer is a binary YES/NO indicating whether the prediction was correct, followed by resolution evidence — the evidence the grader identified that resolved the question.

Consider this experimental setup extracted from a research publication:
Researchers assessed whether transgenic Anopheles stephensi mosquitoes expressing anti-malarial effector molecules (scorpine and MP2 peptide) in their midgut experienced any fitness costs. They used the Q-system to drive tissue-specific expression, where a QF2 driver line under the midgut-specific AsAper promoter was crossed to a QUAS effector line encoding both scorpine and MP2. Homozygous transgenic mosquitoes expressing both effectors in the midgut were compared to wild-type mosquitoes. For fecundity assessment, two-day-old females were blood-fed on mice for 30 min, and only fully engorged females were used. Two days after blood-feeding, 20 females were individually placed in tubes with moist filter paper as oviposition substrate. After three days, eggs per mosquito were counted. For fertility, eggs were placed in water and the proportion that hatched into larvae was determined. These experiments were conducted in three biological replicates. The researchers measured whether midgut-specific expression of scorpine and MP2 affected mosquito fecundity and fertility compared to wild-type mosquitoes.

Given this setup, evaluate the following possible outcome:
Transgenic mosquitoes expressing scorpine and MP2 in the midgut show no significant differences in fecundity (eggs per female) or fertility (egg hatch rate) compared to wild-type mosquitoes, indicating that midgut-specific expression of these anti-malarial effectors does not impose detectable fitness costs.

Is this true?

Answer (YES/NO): NO